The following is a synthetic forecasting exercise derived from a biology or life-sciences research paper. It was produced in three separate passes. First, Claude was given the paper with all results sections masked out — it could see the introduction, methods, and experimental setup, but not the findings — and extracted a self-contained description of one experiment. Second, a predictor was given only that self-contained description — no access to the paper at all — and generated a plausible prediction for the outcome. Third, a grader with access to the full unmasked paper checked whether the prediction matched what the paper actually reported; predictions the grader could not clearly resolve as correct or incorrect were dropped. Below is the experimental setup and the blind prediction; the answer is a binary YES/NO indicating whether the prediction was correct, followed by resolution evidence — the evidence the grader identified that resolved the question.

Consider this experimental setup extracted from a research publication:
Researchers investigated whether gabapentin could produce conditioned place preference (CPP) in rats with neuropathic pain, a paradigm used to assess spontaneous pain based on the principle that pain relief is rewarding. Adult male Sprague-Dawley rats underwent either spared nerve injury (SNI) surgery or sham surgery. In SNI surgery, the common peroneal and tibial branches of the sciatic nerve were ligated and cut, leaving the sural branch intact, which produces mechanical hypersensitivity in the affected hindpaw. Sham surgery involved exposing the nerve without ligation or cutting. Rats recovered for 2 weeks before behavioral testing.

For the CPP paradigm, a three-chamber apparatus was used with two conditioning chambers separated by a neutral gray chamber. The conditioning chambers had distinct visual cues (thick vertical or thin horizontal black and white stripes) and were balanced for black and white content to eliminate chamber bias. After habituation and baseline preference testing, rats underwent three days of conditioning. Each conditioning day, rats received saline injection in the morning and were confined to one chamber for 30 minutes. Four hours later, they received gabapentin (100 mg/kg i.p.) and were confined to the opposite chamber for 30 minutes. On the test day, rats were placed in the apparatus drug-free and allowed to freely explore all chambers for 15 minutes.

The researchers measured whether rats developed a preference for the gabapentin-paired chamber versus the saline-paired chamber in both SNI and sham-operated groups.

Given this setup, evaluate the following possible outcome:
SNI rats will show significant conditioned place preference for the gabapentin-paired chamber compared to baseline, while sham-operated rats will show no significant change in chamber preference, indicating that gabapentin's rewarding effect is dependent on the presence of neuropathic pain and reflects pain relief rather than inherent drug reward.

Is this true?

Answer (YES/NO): YES